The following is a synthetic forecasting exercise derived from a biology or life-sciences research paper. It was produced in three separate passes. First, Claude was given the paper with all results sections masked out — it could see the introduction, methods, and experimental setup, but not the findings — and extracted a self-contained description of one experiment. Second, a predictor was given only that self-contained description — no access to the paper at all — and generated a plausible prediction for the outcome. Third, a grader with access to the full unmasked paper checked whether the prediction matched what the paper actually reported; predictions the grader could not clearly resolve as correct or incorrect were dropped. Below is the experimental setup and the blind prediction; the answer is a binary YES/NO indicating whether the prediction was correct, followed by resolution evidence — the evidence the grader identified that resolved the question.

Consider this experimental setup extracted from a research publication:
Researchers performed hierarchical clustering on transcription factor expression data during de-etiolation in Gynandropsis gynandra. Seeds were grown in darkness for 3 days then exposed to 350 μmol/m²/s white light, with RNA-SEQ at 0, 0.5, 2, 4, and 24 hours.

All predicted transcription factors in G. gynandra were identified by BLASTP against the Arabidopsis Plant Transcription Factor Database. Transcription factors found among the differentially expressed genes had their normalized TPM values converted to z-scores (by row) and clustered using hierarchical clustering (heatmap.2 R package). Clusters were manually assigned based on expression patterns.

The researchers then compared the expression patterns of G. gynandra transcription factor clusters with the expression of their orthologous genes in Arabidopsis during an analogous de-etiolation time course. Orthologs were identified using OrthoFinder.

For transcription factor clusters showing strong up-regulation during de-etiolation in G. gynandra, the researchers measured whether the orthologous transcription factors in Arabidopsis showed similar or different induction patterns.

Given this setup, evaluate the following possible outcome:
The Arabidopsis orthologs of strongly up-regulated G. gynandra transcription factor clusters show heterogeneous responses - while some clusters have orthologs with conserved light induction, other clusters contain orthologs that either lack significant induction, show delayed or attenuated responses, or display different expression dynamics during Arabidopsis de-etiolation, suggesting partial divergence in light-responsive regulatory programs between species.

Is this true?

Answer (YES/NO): NO